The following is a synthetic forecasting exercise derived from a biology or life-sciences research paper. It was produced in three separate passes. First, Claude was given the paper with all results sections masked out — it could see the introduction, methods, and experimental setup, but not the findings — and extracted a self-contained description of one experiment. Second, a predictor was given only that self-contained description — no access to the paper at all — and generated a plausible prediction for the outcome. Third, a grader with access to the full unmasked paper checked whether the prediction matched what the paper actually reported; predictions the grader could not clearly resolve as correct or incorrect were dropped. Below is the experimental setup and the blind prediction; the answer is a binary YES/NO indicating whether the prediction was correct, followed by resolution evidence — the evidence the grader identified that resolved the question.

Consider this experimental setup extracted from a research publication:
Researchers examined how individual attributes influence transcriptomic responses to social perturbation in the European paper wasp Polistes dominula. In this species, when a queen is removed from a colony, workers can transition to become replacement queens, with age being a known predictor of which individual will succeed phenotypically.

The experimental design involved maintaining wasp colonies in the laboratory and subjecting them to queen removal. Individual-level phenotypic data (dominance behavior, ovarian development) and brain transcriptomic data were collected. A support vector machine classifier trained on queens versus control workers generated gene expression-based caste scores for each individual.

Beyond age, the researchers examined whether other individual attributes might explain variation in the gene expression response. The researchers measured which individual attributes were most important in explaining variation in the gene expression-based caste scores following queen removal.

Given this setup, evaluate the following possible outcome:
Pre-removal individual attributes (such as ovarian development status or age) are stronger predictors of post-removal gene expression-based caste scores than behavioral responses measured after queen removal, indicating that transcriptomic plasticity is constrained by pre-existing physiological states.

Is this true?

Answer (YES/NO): YES